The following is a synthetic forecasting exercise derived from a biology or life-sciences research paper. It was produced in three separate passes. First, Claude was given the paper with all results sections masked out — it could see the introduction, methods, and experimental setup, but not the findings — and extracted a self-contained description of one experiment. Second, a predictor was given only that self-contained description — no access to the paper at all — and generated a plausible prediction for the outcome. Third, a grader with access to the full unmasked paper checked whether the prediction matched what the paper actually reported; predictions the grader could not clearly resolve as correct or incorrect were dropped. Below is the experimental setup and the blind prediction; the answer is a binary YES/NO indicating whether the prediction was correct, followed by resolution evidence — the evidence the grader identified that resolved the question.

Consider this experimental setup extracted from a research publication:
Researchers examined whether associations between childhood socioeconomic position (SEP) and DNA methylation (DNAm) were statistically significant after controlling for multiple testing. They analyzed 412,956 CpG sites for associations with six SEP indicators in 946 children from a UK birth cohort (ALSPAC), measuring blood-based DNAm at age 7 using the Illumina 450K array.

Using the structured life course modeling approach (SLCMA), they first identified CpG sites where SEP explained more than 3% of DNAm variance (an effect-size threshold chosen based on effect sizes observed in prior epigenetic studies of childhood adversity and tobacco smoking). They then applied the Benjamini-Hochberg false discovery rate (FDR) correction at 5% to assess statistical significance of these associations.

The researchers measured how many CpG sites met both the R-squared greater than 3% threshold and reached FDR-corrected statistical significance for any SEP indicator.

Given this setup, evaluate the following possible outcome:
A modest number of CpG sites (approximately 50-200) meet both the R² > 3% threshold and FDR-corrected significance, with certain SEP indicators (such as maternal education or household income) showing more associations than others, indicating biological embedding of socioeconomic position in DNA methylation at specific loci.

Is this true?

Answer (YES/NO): NO